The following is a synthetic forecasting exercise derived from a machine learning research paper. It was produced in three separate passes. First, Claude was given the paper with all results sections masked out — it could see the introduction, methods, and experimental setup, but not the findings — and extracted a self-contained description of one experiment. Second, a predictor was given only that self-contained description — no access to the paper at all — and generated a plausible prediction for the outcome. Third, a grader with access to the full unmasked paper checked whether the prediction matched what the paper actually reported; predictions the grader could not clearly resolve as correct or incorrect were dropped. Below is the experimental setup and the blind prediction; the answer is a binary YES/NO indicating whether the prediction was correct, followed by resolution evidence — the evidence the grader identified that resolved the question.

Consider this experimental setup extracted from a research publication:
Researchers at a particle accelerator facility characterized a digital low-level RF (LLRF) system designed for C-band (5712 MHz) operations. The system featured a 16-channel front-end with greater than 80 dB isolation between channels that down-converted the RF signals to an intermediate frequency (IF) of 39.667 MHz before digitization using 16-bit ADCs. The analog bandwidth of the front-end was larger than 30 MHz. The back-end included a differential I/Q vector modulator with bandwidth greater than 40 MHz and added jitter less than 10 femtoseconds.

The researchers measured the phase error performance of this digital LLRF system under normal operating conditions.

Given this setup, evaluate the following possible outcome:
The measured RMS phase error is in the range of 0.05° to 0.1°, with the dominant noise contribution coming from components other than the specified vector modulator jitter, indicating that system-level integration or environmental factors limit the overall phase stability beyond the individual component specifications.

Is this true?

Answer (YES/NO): NO